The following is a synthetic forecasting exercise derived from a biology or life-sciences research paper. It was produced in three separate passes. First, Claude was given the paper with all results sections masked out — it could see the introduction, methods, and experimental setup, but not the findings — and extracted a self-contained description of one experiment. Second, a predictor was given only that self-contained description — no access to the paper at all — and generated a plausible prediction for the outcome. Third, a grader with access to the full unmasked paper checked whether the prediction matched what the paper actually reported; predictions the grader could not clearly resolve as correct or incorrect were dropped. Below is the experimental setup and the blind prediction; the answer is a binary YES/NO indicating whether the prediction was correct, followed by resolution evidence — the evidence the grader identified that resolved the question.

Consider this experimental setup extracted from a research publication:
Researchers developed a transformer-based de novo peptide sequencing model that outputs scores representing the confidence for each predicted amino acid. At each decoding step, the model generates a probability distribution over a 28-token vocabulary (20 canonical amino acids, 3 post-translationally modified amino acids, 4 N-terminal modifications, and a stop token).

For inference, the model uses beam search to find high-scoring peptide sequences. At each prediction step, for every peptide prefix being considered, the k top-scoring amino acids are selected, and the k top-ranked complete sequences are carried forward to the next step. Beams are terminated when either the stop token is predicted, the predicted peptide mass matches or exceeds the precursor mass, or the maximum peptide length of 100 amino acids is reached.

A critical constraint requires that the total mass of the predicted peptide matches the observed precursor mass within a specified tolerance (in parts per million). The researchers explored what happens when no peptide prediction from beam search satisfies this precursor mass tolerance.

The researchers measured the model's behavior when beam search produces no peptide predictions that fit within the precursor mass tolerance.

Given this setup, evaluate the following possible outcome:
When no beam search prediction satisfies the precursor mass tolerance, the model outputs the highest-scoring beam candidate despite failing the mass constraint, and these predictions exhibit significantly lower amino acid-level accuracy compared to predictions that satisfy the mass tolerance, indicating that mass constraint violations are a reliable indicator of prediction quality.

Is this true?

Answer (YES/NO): YES